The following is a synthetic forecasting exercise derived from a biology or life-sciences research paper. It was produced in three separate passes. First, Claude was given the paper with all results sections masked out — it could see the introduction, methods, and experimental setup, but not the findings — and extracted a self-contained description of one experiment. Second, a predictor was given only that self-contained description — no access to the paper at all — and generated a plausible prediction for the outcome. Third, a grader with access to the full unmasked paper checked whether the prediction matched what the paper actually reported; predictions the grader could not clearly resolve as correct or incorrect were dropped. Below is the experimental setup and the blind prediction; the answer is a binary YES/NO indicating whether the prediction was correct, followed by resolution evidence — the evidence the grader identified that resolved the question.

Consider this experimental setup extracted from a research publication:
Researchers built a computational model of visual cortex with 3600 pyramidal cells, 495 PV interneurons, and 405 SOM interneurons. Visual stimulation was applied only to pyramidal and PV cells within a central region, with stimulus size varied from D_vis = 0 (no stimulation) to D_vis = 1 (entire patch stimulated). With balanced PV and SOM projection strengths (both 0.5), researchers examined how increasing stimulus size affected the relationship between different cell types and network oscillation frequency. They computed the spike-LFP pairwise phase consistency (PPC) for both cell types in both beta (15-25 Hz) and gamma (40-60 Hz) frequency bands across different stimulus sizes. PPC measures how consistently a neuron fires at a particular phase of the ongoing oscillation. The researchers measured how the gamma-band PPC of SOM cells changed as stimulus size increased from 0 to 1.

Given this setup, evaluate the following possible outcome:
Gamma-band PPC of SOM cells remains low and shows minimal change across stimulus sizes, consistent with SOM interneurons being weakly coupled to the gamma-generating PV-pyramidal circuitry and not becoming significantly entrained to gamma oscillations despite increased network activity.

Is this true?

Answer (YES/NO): NO